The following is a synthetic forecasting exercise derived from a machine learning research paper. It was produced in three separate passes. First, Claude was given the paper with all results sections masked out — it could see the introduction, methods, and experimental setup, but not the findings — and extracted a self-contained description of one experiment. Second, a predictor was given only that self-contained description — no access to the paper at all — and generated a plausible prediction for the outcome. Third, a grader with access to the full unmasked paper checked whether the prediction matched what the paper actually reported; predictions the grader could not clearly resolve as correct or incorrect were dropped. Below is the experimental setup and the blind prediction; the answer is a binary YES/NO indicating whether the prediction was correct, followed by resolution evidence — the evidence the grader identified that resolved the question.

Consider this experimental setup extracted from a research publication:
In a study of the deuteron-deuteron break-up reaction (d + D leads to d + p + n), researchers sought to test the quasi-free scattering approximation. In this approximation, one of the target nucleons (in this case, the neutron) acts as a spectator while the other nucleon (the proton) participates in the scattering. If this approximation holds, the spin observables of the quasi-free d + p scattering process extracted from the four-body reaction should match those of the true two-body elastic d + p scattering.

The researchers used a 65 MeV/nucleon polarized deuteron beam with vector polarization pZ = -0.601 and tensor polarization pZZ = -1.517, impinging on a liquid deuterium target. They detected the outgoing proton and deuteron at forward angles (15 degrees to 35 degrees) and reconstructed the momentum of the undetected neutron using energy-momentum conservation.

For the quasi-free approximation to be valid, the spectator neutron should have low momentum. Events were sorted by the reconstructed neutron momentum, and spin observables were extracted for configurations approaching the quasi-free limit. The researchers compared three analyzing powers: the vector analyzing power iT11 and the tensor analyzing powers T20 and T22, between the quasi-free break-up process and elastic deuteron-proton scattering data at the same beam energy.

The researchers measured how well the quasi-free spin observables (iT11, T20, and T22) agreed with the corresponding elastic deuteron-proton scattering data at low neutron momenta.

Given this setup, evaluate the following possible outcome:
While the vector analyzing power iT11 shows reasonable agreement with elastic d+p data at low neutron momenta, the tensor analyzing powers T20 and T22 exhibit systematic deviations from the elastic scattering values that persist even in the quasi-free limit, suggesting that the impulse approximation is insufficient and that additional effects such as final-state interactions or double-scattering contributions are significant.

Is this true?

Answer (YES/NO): NO